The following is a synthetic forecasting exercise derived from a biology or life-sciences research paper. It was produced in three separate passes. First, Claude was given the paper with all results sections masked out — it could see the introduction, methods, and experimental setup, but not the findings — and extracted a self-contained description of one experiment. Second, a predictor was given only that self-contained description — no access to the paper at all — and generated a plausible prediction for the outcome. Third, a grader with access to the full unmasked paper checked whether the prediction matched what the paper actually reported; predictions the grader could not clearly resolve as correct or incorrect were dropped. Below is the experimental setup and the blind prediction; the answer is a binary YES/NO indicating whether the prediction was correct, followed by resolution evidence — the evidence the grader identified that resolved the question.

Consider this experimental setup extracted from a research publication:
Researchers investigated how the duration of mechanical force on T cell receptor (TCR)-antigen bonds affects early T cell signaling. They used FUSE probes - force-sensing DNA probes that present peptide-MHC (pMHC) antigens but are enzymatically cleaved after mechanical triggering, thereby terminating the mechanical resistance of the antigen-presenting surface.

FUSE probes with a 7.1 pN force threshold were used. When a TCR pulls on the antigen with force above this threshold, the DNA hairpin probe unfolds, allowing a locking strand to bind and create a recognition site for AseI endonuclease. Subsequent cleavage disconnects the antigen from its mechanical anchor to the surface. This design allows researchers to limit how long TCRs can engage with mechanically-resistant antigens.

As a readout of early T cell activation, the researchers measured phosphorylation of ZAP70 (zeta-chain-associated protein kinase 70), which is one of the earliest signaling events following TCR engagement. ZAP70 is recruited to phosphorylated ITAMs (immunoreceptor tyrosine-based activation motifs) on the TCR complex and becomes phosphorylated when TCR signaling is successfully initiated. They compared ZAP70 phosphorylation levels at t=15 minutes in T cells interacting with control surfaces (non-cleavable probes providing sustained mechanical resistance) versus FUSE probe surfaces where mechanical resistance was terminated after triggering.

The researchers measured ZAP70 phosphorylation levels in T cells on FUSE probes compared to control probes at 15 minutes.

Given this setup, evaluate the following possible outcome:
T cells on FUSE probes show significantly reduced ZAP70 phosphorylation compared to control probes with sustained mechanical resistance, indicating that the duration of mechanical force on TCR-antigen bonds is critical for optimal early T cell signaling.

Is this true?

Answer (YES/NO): YES